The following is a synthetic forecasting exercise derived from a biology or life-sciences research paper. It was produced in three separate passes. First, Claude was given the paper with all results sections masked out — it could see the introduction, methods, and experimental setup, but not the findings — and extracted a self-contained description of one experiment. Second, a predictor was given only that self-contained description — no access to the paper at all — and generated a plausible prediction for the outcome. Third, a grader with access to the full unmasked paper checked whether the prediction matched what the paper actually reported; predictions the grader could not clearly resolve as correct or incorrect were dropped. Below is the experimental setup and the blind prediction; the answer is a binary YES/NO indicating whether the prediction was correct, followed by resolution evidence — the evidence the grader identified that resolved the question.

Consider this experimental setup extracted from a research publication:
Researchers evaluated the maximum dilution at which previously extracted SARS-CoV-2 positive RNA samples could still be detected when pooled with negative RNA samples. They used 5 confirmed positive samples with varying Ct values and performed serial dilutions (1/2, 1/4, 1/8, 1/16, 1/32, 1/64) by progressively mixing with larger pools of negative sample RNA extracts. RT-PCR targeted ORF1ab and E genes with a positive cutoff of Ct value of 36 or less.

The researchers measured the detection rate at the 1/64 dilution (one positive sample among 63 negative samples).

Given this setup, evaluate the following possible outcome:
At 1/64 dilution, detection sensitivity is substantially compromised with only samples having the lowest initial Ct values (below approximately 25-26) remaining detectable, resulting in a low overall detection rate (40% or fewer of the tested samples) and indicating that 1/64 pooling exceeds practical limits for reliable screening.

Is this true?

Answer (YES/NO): NO